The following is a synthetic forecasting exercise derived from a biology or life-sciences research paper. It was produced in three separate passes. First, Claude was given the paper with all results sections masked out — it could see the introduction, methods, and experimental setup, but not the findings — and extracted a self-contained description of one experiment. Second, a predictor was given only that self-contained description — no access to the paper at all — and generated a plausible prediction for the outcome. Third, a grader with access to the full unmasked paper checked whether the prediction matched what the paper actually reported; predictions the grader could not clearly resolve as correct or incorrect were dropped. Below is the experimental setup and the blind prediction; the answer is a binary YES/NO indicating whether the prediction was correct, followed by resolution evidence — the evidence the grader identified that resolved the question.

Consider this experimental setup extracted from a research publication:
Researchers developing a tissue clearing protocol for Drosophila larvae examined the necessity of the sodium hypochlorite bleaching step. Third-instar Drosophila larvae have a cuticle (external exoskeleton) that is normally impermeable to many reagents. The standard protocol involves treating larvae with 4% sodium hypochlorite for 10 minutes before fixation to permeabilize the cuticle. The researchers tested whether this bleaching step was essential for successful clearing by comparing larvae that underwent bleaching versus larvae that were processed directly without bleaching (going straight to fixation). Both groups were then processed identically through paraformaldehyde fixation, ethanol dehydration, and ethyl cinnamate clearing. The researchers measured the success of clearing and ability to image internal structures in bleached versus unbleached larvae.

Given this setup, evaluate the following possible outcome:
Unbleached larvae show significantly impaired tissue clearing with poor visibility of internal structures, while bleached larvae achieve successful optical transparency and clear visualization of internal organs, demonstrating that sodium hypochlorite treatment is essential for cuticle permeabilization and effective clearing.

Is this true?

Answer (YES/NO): YES